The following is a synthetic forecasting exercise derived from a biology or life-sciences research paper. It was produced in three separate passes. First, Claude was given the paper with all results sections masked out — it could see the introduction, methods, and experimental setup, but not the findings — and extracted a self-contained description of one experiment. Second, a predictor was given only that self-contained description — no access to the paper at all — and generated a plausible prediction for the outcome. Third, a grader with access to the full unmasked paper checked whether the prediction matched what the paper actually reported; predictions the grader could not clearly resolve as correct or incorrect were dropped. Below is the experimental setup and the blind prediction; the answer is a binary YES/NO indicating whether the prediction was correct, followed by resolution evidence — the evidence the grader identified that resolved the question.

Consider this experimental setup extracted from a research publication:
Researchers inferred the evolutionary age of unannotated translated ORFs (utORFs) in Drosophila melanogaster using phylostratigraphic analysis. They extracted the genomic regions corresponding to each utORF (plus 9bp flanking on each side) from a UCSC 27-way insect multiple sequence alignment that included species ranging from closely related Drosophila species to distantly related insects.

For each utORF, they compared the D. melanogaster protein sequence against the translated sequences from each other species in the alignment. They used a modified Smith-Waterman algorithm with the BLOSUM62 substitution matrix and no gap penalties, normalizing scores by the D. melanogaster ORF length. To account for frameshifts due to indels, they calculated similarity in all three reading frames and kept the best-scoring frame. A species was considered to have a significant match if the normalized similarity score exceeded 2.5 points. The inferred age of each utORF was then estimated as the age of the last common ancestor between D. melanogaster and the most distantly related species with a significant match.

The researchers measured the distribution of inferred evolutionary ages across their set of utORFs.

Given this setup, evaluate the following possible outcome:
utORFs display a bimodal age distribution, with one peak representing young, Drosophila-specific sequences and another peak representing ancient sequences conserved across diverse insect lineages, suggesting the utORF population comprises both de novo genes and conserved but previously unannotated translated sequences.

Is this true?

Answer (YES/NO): NO